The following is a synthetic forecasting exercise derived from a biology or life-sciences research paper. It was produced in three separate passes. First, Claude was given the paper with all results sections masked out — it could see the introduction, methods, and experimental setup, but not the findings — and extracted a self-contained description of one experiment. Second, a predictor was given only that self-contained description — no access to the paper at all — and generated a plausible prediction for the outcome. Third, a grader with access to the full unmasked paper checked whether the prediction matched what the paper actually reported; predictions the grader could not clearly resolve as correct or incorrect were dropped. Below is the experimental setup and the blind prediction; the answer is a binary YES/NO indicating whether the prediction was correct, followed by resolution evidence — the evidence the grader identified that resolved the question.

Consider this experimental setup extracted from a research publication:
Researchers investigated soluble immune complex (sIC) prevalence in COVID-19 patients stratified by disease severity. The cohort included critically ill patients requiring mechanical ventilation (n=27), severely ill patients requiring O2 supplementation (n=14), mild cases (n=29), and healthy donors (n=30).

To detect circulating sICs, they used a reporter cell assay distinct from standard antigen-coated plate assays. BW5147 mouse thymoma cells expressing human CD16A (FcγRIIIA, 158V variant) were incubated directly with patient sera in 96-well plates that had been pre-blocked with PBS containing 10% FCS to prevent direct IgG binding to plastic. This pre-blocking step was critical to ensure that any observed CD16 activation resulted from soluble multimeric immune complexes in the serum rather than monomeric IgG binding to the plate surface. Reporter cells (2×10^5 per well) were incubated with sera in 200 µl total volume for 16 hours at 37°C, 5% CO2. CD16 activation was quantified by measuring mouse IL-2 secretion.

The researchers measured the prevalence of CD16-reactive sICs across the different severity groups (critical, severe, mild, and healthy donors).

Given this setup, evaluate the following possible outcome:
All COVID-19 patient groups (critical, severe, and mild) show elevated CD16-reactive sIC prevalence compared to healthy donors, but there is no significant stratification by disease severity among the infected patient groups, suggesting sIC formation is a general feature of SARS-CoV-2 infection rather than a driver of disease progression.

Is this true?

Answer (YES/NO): NO